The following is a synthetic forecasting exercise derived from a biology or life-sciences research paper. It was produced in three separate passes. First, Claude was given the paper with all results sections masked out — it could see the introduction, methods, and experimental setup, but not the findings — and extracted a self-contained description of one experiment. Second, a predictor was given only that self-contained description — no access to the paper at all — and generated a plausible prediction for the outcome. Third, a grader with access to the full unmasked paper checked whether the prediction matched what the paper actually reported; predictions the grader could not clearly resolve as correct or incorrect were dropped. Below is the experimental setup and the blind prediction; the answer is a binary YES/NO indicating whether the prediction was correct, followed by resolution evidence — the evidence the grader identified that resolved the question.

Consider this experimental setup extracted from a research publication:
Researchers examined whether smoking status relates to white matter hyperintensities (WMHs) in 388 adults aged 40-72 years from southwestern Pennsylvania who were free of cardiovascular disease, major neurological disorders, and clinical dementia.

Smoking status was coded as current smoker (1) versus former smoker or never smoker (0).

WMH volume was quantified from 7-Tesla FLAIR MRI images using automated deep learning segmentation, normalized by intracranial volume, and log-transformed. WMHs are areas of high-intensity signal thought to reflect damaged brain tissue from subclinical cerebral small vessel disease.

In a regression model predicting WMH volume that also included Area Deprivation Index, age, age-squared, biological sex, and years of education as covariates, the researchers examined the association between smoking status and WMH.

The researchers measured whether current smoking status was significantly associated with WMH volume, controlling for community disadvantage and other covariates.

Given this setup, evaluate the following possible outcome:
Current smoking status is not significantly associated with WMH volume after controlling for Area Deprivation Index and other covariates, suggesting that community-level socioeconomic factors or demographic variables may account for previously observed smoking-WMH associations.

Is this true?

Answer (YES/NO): YES